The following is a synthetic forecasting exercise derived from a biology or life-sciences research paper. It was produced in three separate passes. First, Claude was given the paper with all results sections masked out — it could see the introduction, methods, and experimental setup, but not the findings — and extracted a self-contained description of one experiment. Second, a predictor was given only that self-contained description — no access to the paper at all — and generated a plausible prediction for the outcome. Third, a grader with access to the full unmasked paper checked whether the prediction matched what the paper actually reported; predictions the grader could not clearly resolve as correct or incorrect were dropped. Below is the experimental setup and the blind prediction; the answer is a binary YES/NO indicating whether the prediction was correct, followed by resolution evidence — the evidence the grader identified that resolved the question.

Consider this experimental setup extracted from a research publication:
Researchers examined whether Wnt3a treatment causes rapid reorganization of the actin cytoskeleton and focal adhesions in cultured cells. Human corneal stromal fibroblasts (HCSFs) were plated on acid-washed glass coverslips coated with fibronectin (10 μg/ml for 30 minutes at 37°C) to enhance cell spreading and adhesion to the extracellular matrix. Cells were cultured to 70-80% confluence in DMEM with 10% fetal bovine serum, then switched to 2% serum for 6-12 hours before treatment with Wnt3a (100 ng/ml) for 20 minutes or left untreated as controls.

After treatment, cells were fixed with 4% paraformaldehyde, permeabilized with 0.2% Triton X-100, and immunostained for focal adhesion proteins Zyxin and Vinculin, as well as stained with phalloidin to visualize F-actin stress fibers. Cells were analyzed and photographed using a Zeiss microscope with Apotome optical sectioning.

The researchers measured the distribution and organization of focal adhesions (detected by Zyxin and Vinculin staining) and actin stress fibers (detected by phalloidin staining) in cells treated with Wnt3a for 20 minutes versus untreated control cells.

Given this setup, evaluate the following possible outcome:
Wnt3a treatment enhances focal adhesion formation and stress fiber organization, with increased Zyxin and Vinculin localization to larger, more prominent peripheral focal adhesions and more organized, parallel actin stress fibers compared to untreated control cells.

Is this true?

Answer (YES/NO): NO